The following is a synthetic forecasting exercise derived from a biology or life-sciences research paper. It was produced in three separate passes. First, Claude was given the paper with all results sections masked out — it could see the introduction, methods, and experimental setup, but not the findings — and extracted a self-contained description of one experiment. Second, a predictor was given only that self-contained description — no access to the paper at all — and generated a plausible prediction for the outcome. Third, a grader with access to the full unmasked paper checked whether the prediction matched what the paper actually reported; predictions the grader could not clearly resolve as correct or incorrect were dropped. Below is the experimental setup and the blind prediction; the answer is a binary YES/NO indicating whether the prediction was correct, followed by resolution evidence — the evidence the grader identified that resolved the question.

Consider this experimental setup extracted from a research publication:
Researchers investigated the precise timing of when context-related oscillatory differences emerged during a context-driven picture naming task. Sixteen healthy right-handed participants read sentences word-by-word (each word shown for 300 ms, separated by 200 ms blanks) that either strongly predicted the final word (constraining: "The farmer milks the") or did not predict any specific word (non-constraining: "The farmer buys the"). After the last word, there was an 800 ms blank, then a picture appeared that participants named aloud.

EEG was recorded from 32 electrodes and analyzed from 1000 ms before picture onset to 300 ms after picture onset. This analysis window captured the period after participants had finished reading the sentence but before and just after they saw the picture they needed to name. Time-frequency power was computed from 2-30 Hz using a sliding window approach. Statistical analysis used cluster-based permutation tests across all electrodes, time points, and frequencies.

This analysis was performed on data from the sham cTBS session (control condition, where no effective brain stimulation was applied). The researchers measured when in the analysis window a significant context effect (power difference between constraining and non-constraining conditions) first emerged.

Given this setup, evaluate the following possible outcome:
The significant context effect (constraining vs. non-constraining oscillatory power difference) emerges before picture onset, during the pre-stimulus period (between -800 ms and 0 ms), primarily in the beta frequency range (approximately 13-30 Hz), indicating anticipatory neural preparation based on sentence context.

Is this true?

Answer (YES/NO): NO